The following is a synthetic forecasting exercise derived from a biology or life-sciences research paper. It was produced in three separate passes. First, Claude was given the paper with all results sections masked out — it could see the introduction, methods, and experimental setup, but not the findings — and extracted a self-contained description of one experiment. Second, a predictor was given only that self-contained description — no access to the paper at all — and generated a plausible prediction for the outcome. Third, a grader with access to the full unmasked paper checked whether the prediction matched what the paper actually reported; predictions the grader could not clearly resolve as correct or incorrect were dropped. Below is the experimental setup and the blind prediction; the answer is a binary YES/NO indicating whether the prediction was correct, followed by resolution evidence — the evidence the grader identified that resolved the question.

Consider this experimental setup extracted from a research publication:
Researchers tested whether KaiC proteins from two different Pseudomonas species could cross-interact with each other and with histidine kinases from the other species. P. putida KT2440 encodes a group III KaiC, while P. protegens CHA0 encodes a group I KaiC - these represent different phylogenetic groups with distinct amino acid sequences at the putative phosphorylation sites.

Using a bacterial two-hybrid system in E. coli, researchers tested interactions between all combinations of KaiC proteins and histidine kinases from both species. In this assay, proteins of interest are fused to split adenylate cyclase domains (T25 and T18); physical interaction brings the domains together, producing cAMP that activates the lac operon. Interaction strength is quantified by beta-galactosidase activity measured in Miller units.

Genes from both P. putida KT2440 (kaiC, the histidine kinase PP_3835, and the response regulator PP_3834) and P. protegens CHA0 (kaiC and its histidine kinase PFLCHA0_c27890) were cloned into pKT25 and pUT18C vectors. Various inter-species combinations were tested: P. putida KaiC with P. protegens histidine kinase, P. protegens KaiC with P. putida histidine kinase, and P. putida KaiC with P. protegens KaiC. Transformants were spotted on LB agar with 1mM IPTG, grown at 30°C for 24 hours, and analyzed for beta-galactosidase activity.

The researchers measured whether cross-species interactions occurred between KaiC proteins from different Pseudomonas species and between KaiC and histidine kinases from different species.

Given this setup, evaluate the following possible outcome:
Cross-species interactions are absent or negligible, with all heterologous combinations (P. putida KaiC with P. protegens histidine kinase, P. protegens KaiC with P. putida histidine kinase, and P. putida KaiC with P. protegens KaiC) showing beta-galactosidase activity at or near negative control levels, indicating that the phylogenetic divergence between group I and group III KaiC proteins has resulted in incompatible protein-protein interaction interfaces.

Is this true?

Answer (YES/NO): NO